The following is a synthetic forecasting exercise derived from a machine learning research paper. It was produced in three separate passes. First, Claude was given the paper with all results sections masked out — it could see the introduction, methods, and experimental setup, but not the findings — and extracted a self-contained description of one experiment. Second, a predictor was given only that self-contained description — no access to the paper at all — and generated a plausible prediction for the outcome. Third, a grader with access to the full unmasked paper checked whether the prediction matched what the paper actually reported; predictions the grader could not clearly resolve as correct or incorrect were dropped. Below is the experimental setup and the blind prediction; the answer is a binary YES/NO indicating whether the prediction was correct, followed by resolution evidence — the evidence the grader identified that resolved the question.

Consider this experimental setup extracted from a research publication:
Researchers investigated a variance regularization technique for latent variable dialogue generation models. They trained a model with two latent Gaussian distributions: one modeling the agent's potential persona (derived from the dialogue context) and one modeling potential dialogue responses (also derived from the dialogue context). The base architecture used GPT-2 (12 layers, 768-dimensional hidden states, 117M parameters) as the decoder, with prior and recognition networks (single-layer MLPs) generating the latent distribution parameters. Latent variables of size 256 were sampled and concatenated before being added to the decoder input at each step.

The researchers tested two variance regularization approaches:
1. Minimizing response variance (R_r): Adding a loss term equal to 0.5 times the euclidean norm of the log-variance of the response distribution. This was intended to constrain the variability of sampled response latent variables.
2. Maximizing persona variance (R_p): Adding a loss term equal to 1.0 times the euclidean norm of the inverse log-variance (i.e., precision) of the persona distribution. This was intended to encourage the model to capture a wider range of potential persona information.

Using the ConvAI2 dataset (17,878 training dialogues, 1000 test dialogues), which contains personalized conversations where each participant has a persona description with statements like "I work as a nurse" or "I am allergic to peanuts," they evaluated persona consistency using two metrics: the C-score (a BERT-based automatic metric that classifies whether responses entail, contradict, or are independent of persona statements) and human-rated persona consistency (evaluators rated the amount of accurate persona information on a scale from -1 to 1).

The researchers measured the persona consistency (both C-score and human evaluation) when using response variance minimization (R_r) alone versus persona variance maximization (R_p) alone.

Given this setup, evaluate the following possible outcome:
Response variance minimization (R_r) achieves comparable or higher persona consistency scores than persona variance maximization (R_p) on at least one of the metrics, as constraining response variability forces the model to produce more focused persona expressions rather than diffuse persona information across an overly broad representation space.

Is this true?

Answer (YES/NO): YES